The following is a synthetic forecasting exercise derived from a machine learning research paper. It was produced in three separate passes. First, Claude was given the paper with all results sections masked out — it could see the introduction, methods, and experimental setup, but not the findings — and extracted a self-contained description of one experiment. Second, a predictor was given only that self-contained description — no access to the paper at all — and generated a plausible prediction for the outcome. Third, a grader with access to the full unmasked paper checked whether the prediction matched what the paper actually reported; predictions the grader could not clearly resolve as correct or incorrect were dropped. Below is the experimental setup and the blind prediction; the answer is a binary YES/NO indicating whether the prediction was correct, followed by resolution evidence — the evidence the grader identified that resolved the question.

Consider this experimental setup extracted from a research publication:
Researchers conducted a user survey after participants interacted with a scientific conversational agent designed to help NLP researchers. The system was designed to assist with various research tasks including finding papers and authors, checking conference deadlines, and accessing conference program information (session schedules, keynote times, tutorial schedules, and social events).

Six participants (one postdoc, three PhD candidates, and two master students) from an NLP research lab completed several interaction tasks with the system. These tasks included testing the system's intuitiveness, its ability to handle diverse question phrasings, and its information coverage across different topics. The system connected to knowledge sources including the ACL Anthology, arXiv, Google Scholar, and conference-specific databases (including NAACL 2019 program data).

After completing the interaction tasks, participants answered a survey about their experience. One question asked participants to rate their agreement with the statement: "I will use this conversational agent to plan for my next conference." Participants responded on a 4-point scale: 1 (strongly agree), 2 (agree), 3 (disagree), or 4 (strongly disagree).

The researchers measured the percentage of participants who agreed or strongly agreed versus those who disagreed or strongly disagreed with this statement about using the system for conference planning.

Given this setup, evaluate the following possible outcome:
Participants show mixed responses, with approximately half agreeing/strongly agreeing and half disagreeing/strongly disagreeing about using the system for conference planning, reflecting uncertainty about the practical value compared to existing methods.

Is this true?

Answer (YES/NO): NO